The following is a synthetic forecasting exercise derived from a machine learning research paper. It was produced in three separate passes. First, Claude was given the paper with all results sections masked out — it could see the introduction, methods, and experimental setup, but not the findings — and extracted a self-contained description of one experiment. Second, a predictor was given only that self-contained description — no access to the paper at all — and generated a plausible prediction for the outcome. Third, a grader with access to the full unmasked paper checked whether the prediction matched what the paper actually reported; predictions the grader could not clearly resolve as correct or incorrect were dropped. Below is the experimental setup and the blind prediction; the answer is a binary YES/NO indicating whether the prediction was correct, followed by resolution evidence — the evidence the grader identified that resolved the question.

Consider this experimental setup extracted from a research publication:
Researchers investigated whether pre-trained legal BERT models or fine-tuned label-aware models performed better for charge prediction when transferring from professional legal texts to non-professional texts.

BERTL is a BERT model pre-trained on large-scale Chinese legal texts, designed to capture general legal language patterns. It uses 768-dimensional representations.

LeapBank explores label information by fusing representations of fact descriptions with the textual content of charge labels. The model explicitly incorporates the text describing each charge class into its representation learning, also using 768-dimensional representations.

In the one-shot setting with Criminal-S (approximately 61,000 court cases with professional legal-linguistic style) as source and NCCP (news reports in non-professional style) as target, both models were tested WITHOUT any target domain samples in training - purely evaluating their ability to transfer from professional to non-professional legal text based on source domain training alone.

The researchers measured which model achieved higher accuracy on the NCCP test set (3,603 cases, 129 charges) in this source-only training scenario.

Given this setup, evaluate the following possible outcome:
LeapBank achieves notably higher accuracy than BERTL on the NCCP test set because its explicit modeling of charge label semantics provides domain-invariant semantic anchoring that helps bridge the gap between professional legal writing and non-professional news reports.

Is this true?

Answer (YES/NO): YES